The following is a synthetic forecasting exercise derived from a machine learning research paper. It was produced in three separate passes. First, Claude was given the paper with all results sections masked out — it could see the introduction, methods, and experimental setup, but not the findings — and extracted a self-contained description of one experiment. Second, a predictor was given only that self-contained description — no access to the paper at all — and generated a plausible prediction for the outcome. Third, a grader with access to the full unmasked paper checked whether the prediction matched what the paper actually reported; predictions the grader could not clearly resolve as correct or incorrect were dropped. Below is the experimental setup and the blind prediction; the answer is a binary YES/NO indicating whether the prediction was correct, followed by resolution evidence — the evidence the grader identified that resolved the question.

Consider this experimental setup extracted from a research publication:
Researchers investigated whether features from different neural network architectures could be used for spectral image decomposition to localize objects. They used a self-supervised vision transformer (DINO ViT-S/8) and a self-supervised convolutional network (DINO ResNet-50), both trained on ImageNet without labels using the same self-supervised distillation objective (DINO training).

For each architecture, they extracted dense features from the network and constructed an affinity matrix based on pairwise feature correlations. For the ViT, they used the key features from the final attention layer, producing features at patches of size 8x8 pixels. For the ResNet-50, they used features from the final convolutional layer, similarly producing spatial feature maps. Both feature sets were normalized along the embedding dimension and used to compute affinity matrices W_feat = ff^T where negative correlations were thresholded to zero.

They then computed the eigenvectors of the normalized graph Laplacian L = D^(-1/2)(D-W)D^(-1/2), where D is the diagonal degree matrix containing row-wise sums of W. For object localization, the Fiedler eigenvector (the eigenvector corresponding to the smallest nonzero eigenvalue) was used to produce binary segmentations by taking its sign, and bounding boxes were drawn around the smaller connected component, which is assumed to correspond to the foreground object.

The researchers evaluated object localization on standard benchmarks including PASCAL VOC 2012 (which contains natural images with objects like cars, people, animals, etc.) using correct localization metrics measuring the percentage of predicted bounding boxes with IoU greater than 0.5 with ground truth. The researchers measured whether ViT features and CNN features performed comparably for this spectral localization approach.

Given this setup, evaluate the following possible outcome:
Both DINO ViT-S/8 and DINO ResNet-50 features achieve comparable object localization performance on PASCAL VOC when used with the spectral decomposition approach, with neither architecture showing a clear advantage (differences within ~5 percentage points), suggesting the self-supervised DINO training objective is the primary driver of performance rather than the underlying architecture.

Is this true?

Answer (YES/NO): NO